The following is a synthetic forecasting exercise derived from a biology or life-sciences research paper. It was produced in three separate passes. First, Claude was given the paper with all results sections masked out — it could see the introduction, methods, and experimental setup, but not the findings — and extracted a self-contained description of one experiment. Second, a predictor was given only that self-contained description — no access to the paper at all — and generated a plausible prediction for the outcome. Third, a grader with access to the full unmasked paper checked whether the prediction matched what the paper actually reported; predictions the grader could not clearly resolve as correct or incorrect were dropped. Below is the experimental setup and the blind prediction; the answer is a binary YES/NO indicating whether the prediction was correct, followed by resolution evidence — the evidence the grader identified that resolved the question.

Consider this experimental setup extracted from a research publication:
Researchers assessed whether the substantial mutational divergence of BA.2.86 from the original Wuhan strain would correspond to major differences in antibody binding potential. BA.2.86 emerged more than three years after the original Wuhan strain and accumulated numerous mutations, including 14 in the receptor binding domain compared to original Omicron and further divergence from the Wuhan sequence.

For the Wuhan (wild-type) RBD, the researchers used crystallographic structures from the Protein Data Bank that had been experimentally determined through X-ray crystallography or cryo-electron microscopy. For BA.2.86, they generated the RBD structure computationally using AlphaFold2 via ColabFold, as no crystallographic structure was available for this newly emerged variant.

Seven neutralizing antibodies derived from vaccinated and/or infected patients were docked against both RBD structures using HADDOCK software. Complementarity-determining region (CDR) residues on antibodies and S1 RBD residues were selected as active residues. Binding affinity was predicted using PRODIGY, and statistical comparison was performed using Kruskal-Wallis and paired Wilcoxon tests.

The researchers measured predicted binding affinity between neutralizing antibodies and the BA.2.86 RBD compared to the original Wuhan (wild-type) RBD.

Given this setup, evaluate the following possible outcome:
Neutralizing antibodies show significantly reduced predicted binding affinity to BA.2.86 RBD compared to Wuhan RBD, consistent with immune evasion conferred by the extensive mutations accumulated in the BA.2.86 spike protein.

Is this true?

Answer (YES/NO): NO